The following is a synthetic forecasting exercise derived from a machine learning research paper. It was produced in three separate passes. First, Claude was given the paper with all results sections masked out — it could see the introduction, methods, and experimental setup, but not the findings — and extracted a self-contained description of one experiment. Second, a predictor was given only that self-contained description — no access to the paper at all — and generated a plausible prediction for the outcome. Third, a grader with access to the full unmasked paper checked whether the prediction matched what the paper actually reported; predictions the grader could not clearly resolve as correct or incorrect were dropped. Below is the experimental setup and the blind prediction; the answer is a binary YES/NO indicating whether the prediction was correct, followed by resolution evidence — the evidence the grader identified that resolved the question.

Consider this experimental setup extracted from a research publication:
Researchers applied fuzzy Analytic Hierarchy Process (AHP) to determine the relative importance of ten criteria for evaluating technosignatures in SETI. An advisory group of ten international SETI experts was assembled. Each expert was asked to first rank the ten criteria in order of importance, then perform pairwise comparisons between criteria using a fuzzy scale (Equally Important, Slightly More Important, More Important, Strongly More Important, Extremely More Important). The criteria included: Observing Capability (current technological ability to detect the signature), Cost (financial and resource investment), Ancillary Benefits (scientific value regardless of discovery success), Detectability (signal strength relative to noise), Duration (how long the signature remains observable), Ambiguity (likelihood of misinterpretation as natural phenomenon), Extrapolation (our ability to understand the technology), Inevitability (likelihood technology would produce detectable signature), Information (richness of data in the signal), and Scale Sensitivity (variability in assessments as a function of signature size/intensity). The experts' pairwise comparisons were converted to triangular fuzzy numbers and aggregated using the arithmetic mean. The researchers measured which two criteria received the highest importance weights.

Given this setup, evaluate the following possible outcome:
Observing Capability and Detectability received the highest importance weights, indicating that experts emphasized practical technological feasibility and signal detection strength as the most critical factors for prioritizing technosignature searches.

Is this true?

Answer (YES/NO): YES